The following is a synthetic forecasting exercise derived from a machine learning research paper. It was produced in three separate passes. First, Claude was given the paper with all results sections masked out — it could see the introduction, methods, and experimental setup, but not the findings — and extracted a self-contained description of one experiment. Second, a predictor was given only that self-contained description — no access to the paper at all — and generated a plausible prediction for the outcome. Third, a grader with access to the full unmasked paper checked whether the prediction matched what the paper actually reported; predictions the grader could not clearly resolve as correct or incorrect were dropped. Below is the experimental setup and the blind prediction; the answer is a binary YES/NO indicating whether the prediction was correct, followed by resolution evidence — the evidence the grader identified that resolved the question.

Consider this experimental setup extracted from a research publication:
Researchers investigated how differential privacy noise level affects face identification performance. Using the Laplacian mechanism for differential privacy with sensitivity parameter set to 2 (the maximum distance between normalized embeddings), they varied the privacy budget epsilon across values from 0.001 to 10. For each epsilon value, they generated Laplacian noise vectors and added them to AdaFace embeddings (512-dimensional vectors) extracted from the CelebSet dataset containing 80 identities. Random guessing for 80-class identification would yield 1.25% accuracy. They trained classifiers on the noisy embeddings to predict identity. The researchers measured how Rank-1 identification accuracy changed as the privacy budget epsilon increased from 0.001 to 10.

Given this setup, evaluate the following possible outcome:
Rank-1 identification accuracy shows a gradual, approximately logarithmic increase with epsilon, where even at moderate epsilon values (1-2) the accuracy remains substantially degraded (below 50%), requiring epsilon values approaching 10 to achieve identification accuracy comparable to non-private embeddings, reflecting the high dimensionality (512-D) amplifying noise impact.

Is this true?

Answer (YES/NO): NO